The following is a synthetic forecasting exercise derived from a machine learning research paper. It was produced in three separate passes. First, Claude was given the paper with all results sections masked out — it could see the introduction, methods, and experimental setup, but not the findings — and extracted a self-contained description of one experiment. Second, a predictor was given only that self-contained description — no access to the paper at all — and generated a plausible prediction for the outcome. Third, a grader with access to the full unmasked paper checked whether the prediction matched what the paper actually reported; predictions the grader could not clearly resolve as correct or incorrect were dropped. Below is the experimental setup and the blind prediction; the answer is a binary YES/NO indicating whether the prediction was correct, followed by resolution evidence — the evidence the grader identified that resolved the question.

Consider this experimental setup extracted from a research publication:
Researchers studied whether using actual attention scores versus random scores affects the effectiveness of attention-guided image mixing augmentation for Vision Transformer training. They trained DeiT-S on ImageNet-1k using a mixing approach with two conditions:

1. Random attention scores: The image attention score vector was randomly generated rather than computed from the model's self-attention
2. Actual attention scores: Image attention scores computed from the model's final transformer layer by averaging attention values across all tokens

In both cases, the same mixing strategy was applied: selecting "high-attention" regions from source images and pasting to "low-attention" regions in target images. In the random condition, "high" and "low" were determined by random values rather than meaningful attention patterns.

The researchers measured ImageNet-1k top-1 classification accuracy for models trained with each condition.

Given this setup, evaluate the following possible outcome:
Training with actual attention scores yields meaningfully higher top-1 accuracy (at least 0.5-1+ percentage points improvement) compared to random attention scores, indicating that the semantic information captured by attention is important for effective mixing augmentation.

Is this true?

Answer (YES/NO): NO